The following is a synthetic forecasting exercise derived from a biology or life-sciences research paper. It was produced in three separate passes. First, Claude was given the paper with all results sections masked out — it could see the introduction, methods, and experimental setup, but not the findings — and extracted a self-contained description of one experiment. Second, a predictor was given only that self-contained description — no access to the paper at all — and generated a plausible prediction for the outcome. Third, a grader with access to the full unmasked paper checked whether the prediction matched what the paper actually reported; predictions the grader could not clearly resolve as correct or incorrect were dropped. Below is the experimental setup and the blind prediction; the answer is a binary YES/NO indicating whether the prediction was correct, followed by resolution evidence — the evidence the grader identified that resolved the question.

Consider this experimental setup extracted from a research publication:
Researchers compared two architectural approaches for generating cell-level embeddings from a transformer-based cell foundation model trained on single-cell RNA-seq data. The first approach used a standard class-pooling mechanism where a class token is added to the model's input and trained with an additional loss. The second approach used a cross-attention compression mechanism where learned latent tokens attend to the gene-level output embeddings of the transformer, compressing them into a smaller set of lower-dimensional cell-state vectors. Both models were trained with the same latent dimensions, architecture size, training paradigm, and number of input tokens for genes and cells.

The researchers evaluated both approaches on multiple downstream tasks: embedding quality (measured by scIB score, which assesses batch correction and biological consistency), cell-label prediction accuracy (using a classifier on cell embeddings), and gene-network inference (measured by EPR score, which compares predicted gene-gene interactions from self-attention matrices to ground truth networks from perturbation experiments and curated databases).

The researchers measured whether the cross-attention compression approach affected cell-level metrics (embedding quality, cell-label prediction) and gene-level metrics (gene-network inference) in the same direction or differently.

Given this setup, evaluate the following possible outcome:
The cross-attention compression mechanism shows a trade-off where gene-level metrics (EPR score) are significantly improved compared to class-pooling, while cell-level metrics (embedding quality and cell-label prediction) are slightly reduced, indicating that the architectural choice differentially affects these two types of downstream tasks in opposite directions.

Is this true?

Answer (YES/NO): NO